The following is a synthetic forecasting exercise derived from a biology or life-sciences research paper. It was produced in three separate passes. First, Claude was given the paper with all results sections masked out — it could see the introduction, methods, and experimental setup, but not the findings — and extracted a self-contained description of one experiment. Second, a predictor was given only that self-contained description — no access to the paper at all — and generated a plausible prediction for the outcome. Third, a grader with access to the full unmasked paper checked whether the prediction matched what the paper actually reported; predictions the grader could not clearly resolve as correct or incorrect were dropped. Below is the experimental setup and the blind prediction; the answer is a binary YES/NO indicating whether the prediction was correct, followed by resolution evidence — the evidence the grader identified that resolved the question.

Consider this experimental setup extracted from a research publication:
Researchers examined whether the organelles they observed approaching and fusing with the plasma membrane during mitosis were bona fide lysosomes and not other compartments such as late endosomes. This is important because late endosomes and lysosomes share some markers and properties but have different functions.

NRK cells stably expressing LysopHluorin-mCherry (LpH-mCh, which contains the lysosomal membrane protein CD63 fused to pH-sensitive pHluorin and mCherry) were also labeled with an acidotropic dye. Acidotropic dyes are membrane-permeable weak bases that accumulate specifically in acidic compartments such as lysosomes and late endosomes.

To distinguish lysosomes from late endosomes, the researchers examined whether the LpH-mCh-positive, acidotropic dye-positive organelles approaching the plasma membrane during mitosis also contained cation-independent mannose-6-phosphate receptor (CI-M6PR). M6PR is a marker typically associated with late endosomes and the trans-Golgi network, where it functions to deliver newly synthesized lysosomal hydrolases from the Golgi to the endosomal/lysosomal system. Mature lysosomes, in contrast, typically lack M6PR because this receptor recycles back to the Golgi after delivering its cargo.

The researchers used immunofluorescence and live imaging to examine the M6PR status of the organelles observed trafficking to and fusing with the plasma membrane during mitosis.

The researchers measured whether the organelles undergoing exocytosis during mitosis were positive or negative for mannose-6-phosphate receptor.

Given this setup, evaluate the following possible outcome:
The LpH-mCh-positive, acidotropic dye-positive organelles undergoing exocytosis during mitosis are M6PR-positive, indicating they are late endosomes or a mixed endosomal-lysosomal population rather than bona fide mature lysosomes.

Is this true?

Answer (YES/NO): NO